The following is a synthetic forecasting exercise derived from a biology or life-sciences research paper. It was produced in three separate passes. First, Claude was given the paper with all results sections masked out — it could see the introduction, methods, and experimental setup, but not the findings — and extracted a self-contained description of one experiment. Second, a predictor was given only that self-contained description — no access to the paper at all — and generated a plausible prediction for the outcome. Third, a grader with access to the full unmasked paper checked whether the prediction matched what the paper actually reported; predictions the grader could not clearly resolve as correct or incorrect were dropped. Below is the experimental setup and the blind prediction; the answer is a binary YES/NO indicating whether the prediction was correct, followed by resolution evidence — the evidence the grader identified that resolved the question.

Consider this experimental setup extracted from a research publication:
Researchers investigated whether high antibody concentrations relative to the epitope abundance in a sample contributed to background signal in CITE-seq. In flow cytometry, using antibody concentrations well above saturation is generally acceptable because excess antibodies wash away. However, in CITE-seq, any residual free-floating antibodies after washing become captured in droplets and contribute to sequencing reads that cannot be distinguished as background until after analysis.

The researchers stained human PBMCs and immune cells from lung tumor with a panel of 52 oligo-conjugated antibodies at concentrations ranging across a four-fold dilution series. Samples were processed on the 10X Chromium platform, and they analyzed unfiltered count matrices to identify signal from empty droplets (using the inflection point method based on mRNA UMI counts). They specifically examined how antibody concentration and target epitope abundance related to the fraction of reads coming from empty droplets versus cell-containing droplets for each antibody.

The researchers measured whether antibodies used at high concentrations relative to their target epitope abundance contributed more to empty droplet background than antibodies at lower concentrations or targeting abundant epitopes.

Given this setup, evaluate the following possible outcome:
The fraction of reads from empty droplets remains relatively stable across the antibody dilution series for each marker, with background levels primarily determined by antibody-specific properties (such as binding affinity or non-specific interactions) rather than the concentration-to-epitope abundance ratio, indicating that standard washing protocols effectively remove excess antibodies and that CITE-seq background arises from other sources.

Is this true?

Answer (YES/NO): NO